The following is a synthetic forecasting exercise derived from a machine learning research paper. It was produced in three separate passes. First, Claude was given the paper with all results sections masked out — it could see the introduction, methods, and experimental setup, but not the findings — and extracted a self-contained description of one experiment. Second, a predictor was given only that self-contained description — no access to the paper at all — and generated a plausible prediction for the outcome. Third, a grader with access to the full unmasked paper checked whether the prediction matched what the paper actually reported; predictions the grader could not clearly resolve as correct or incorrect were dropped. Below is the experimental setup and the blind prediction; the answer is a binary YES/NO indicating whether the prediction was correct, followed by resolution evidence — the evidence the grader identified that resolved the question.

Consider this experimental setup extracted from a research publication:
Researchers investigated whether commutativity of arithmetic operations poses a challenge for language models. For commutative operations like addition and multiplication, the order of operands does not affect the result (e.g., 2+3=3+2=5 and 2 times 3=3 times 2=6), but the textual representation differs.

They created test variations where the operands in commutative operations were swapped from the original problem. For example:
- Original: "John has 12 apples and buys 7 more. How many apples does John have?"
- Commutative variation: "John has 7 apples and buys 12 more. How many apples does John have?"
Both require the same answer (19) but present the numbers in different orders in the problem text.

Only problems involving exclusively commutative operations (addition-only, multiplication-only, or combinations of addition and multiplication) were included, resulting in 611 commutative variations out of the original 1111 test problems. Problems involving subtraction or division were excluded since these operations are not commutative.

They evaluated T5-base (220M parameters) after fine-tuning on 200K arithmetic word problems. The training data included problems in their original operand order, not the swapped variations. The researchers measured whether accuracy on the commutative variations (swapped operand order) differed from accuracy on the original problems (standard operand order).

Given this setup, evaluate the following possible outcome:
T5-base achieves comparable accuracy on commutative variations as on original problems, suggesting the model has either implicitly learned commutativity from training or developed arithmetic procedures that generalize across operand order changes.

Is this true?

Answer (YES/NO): NO